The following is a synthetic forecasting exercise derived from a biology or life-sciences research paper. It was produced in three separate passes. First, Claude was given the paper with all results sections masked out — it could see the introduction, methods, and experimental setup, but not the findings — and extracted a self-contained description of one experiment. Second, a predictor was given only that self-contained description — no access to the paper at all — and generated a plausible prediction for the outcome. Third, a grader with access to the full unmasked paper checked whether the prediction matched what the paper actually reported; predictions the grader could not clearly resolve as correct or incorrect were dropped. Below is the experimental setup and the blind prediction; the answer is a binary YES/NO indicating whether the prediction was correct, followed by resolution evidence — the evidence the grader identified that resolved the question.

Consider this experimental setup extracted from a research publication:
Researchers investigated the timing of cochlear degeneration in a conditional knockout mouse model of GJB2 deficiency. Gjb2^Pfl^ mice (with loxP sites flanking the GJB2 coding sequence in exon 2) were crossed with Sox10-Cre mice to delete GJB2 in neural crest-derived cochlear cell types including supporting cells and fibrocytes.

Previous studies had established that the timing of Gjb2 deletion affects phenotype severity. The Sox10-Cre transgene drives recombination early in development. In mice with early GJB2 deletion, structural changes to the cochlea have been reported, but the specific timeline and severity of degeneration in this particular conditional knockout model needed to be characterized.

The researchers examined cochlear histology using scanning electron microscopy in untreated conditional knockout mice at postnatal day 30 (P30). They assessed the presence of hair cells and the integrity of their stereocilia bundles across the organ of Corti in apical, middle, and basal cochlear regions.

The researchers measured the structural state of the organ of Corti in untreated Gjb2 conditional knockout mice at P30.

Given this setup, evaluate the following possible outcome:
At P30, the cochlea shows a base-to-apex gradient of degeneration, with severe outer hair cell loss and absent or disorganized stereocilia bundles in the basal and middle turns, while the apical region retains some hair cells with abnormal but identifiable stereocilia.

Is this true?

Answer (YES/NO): NO